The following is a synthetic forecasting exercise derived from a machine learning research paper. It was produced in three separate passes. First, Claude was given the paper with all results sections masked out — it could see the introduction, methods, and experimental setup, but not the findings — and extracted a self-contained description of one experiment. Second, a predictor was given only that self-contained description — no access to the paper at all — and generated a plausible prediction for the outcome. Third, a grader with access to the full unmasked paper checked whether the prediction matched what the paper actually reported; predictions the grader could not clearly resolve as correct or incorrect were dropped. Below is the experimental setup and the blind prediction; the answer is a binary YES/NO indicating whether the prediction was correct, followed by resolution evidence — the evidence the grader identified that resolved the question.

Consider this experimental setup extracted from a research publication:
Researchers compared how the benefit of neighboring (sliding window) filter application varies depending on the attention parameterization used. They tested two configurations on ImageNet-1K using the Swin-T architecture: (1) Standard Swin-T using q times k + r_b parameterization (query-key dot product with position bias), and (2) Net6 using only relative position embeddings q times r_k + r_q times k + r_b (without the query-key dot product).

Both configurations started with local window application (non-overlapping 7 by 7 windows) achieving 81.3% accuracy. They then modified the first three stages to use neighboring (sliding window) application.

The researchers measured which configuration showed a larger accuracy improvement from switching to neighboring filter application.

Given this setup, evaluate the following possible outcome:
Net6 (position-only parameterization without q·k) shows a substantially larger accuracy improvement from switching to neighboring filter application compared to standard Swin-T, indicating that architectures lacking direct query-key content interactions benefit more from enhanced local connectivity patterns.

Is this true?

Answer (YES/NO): YES